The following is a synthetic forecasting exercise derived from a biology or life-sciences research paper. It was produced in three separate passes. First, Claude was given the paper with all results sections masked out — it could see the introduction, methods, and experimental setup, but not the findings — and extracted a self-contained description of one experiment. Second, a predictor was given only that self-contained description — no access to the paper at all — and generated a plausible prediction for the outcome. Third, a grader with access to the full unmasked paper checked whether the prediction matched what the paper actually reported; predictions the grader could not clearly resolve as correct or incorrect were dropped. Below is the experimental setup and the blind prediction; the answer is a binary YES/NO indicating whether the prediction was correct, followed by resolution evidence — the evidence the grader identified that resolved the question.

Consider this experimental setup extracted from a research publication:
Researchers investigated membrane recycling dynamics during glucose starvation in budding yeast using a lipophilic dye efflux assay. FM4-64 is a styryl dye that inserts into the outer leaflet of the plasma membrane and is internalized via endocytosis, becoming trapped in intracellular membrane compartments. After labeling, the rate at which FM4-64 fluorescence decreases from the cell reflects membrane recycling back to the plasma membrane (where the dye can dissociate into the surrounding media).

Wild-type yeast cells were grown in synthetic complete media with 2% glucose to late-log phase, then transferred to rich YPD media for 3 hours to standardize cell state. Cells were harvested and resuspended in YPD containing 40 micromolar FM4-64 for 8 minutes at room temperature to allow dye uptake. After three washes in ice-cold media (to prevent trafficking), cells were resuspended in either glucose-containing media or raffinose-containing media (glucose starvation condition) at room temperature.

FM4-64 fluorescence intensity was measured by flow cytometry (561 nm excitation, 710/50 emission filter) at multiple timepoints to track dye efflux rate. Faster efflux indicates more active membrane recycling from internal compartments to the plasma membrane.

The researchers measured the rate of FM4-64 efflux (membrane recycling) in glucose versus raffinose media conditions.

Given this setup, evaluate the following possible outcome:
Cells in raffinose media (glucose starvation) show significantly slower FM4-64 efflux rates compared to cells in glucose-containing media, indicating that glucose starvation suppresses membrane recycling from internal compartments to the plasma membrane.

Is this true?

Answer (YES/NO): YES